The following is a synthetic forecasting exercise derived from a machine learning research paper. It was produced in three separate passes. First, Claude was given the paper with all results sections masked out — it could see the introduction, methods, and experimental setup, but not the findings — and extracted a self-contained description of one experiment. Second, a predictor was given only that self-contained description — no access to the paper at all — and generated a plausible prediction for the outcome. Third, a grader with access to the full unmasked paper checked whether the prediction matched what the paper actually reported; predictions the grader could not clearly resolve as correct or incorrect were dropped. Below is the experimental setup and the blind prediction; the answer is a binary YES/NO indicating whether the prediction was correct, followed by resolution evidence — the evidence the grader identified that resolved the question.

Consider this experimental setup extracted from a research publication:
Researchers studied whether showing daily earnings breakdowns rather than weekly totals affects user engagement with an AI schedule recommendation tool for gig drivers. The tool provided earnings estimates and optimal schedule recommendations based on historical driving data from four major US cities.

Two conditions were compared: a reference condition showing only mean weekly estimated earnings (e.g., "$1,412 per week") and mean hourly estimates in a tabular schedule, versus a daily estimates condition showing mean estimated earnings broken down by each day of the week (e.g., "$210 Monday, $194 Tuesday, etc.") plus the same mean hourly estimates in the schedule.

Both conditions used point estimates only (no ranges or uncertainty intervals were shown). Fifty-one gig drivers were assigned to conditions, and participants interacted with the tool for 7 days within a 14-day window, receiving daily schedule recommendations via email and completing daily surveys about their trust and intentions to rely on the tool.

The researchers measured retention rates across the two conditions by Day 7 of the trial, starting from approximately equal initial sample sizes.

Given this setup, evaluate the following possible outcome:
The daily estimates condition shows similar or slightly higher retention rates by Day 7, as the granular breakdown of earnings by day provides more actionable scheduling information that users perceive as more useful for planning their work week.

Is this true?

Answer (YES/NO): NO